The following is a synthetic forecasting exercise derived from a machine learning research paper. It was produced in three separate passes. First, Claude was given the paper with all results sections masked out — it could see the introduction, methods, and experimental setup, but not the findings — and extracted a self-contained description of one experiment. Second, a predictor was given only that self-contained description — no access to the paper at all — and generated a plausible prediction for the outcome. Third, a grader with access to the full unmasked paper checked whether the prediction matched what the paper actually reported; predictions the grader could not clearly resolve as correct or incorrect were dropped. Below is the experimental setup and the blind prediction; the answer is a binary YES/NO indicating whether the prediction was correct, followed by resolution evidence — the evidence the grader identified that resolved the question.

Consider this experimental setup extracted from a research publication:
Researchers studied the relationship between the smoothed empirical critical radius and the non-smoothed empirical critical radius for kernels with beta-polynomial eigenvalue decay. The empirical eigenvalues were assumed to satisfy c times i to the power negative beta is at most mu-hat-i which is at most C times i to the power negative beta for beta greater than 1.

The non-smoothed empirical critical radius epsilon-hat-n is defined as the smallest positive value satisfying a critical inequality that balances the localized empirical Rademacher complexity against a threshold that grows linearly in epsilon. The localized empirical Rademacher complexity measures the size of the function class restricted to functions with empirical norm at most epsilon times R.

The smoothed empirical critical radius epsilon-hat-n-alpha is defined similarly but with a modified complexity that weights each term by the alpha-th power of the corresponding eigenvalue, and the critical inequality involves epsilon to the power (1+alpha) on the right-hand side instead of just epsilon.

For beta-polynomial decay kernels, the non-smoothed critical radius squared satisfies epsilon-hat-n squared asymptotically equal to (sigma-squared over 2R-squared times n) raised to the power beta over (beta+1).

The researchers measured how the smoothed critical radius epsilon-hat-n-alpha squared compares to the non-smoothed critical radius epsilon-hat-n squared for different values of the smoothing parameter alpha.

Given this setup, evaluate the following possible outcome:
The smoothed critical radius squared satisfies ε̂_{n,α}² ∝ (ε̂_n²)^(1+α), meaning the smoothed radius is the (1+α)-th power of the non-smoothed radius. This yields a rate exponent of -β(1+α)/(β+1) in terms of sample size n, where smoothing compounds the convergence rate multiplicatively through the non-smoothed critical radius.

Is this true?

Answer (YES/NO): NO